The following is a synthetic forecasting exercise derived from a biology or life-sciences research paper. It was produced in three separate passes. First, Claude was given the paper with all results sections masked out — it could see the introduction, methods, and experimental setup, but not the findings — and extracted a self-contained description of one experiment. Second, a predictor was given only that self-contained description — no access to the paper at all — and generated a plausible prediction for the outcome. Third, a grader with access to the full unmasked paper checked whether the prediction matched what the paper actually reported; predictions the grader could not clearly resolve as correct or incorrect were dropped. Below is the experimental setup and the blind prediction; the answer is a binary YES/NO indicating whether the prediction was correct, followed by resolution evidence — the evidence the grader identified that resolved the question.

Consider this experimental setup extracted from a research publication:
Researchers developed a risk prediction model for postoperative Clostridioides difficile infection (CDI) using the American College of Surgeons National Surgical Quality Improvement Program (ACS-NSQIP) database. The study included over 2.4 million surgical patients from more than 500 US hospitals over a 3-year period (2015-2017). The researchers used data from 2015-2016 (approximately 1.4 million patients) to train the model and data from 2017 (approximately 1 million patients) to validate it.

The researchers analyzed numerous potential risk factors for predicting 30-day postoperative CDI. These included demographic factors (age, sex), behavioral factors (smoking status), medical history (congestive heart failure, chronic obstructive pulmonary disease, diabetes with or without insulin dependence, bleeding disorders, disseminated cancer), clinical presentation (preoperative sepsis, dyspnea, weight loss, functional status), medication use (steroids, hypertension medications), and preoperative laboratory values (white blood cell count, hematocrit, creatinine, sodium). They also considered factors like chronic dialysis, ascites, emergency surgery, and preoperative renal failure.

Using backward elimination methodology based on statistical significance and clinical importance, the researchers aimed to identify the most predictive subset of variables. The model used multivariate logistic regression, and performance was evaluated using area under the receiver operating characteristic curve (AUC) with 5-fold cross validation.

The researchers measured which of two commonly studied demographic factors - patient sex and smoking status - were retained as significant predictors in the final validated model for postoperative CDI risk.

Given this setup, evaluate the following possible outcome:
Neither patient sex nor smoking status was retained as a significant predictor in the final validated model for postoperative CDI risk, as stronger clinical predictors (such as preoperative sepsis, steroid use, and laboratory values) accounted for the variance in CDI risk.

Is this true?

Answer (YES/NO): YES